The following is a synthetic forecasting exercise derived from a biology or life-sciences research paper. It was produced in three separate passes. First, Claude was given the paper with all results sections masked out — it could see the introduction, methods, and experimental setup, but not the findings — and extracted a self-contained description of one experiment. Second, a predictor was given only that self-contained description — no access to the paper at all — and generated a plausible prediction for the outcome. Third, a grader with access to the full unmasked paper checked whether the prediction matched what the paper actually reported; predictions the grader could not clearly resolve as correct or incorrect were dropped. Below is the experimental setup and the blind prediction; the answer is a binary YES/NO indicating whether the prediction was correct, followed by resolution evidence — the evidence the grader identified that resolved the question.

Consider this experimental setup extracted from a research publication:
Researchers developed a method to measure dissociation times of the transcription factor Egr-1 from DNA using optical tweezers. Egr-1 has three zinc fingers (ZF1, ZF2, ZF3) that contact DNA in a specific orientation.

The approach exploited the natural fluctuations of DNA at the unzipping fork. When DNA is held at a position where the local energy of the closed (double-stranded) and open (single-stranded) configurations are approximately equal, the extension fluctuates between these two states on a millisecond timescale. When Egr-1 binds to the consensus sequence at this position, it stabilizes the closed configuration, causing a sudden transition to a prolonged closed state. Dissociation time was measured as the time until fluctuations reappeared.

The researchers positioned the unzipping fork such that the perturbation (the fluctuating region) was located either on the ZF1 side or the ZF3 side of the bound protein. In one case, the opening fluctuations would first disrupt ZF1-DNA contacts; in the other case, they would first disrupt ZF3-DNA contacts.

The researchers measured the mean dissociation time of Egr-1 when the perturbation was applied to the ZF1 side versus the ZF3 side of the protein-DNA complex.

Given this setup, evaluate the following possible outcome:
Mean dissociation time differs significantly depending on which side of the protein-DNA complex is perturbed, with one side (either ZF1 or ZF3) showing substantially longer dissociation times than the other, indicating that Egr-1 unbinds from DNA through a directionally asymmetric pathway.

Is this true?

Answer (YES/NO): YES